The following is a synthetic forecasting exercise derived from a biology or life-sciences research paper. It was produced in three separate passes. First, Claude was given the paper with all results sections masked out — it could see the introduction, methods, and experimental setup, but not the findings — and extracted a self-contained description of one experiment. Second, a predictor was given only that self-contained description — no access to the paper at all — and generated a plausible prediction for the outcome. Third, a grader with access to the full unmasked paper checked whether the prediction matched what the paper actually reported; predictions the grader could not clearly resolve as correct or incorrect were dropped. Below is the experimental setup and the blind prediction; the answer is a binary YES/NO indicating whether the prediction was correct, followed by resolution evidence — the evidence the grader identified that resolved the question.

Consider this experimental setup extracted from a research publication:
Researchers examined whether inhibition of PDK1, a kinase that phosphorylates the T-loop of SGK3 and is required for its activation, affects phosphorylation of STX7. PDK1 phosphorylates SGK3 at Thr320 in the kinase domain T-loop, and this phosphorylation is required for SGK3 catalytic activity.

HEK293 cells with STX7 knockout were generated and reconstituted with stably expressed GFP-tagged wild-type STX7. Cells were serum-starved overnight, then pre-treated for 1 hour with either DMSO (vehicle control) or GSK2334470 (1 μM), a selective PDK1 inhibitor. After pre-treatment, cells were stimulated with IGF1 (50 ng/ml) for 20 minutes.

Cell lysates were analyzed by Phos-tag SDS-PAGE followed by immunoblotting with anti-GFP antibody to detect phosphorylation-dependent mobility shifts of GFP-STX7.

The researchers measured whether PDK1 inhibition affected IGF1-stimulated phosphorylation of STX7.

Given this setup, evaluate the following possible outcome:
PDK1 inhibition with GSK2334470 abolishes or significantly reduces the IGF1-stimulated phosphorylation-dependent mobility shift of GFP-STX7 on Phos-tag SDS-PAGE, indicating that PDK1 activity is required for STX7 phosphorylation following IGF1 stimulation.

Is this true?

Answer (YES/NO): YES